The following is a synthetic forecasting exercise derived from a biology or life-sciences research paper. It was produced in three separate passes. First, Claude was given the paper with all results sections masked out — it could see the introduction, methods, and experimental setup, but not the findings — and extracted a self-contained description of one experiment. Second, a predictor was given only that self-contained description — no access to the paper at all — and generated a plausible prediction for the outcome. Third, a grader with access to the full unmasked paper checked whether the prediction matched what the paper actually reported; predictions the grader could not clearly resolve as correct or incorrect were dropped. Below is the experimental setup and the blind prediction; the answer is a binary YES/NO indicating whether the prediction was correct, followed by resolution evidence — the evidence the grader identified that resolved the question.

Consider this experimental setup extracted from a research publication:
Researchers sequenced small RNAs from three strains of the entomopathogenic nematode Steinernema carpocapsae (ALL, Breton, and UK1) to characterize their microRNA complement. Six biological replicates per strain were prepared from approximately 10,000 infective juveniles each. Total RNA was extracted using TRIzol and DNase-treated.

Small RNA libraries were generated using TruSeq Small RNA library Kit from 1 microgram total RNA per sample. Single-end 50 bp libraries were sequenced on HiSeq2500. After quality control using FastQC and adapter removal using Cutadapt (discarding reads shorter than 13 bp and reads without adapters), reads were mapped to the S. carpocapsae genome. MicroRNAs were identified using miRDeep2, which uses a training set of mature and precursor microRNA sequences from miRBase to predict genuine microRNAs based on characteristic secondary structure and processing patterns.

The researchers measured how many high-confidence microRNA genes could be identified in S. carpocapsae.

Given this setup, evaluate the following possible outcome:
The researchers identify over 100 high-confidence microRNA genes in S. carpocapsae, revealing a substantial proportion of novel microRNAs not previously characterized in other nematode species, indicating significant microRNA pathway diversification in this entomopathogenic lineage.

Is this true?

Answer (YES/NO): NO